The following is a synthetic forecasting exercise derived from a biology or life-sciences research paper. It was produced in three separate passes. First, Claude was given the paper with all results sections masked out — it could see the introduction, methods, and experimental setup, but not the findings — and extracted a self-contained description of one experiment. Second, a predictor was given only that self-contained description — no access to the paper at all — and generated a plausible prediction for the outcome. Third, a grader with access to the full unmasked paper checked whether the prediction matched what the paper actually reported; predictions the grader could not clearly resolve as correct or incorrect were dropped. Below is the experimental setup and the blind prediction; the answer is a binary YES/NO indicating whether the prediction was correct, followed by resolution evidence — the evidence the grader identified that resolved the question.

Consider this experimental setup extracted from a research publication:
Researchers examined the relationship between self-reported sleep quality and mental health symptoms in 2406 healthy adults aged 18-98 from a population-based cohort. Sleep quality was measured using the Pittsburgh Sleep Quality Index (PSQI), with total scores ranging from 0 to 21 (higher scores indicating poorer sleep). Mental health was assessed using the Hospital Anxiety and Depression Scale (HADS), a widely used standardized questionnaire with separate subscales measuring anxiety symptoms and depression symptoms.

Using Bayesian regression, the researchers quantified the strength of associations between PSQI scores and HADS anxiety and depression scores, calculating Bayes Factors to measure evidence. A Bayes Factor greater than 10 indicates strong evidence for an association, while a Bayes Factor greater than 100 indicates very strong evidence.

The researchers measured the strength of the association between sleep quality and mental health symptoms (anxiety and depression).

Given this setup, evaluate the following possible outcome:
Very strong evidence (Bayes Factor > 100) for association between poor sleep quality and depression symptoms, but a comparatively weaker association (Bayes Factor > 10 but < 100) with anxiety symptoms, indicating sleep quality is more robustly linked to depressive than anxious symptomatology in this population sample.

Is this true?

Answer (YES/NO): NO